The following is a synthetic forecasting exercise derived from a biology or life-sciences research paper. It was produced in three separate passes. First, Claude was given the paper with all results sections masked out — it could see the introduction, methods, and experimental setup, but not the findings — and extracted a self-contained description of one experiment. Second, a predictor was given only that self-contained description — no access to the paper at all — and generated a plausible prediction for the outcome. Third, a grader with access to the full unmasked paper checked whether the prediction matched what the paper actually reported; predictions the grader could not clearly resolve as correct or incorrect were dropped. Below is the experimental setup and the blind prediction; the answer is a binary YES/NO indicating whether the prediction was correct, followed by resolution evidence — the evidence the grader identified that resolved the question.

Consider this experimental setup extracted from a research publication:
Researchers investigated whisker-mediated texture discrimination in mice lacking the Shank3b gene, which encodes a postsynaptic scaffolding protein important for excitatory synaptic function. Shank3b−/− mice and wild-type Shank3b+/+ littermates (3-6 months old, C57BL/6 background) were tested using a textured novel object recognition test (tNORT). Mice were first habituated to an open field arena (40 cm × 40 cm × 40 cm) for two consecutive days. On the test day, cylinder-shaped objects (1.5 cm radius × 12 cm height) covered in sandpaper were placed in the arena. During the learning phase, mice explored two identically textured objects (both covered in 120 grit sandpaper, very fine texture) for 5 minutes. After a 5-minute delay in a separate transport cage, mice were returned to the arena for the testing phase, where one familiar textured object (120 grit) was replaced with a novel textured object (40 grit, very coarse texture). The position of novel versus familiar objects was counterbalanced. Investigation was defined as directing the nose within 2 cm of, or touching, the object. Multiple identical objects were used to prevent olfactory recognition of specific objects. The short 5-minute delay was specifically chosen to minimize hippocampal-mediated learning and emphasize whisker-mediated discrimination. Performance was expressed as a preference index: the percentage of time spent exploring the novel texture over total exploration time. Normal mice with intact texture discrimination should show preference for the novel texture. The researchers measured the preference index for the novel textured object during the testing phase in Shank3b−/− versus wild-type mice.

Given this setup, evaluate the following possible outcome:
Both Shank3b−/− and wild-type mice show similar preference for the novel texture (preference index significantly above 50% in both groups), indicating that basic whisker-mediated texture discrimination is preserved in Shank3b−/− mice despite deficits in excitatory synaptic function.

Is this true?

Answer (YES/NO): NO